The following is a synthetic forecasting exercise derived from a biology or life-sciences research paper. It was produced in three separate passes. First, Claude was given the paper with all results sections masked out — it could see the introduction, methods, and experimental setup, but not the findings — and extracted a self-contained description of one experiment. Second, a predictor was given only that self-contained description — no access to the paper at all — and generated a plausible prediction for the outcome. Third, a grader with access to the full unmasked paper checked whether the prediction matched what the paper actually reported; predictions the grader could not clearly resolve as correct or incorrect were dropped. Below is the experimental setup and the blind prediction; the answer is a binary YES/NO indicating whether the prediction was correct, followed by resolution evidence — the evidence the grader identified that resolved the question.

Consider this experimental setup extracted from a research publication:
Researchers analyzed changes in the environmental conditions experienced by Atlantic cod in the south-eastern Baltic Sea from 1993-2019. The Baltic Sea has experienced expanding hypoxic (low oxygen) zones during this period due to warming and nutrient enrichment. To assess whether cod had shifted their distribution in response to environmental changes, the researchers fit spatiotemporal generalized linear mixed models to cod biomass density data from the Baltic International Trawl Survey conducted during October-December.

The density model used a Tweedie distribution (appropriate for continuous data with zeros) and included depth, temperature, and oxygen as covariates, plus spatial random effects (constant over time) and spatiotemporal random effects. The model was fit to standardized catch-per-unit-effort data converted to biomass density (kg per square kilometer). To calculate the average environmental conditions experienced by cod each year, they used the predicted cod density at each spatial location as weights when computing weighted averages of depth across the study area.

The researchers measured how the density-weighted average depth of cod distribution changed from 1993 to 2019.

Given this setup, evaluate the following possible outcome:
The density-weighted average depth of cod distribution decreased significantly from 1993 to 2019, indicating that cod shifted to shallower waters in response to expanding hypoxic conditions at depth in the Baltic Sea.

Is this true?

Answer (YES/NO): NO